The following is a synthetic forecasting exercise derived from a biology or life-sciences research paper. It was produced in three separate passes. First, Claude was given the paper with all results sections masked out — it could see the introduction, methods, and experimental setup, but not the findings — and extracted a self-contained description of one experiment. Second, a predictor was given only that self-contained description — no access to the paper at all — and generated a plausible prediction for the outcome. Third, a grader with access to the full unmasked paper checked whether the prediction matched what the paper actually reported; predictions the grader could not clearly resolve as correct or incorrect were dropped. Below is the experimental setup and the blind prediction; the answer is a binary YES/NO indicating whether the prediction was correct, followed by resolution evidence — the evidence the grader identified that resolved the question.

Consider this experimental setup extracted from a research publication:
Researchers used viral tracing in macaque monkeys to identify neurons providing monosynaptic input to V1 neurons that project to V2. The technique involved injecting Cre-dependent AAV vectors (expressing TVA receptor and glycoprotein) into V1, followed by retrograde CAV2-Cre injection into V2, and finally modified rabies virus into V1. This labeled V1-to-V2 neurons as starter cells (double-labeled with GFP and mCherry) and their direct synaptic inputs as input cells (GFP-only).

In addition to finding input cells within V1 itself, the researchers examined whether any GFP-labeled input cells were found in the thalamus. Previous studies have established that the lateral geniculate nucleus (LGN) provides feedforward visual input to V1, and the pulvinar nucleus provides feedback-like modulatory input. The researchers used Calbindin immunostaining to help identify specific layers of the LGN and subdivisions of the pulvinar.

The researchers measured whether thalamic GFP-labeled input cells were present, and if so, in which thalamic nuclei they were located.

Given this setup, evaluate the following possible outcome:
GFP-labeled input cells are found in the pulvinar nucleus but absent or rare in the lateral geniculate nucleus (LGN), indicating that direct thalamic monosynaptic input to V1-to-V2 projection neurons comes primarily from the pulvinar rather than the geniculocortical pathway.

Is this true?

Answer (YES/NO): NO